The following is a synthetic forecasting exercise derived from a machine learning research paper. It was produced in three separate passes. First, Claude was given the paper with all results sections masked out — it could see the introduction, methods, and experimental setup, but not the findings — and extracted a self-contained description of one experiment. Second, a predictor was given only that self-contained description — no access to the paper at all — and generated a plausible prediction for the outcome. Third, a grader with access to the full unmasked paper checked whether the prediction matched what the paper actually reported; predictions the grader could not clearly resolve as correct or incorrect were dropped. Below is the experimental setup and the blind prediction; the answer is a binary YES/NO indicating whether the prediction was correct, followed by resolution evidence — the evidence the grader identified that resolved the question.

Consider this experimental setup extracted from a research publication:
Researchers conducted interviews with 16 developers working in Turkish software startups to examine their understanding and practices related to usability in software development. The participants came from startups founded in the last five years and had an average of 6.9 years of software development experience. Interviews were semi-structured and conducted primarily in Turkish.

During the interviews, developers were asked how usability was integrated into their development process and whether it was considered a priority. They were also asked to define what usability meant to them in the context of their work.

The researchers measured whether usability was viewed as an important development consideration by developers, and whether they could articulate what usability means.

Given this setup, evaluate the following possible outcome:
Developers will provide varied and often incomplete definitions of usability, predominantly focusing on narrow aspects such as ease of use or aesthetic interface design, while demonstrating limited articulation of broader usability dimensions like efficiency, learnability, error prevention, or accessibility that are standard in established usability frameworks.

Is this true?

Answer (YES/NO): YES